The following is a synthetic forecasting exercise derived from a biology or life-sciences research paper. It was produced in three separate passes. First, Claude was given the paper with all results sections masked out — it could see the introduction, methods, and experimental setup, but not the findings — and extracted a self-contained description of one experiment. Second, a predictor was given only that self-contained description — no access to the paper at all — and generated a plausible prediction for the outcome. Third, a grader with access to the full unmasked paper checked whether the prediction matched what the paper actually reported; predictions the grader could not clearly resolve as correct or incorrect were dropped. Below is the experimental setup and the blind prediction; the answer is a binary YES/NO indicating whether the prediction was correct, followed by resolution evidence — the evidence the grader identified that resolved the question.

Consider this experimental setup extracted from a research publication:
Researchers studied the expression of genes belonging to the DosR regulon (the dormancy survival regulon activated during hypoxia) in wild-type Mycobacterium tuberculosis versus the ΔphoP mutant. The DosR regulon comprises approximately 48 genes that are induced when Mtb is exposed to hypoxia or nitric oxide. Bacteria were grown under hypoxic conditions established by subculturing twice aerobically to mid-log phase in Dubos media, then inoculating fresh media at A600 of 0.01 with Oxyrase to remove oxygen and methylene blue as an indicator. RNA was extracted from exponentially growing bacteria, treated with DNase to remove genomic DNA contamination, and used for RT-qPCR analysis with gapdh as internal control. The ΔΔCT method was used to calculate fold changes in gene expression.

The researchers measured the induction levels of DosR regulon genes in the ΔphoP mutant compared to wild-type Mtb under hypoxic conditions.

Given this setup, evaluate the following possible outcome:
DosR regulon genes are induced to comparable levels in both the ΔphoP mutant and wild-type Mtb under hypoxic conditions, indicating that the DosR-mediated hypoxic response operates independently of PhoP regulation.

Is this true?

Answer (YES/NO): NO